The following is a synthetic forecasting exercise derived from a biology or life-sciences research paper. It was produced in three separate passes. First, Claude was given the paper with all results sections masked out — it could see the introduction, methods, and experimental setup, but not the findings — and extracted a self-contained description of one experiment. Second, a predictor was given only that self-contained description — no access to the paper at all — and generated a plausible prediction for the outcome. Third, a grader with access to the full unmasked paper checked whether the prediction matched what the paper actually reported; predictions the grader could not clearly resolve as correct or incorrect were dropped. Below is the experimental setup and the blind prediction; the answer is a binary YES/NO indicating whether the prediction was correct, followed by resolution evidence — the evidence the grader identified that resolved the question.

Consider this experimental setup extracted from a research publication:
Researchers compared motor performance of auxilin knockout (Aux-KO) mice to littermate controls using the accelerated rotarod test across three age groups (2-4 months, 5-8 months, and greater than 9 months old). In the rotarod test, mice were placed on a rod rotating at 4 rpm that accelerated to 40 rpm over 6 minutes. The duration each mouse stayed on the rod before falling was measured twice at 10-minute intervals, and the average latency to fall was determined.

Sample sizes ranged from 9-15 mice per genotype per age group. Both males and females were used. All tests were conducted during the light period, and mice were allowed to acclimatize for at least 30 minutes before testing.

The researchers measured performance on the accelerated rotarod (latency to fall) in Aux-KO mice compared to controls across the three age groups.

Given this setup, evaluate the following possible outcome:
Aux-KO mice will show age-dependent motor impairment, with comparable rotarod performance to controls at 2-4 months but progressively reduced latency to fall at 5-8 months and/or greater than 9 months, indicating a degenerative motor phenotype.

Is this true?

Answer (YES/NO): NO